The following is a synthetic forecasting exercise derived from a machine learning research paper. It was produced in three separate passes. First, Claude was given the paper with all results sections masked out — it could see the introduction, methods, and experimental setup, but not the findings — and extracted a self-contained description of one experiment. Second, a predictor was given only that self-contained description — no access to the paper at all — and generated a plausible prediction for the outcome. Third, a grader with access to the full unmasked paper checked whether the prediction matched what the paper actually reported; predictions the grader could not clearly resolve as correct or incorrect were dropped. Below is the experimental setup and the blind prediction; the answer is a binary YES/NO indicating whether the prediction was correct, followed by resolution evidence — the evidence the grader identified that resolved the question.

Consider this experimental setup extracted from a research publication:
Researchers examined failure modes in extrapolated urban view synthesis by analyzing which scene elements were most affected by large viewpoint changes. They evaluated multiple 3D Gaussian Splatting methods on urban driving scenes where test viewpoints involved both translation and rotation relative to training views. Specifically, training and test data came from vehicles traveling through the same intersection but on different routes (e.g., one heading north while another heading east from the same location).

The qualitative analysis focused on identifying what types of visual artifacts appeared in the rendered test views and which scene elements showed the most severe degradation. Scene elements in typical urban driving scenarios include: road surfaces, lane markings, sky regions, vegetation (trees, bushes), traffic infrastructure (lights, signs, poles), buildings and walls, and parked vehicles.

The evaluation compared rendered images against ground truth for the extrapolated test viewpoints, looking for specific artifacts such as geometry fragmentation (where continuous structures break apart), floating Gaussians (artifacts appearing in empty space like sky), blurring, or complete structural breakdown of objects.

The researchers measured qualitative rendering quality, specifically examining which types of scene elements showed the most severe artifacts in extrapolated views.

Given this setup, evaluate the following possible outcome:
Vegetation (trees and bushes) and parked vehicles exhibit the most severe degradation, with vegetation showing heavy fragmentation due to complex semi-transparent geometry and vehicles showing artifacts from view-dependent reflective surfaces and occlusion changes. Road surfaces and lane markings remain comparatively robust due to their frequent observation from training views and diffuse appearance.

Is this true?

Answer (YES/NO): NO